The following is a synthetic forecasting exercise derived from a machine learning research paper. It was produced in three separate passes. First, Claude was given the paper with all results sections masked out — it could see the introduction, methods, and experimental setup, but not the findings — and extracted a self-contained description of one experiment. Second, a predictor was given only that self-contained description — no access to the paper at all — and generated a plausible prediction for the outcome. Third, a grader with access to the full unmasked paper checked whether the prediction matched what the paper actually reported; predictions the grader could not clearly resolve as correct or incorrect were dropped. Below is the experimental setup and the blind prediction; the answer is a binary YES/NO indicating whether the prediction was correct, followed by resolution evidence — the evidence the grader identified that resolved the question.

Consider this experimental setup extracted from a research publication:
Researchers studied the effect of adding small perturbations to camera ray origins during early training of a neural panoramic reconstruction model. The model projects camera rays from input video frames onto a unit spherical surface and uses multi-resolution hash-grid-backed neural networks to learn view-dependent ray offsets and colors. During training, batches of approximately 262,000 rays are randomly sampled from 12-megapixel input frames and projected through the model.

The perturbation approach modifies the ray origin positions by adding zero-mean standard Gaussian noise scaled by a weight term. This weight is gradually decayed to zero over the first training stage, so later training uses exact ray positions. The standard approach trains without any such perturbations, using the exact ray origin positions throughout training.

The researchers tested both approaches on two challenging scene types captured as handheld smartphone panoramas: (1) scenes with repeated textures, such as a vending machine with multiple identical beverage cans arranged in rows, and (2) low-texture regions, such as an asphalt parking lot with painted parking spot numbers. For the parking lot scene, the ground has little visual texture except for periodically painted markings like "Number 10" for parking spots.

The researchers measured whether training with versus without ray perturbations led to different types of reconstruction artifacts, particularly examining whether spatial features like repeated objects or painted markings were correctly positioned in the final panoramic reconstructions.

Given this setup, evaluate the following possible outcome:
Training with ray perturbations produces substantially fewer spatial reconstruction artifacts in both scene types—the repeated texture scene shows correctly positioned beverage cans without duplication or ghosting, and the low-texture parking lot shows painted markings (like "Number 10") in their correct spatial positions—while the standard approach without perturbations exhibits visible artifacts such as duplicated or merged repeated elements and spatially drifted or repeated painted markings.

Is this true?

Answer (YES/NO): YES